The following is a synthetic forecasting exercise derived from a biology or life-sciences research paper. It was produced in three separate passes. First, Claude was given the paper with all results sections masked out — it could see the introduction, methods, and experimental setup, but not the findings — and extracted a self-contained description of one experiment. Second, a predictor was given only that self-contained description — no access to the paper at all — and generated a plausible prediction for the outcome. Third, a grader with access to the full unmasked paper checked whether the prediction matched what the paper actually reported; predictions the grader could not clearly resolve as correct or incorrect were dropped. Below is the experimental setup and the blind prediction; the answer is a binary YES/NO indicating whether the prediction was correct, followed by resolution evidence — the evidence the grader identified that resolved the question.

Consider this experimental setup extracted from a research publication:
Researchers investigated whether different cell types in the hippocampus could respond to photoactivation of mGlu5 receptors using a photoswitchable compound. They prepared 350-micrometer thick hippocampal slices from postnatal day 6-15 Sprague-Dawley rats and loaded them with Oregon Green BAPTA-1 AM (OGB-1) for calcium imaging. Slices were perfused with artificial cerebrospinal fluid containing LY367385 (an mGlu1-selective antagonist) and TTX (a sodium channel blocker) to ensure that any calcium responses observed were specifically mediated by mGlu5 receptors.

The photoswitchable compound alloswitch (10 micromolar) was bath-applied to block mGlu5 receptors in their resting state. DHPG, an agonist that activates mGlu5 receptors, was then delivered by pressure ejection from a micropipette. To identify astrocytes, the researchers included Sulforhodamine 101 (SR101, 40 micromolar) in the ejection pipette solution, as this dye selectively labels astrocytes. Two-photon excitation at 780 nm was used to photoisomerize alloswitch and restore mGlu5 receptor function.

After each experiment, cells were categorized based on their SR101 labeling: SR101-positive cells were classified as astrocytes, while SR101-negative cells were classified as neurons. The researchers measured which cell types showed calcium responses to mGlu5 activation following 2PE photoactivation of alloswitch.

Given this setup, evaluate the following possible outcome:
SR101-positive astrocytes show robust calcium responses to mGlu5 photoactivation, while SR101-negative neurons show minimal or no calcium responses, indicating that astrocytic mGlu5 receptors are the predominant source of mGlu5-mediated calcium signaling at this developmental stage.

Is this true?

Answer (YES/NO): NO